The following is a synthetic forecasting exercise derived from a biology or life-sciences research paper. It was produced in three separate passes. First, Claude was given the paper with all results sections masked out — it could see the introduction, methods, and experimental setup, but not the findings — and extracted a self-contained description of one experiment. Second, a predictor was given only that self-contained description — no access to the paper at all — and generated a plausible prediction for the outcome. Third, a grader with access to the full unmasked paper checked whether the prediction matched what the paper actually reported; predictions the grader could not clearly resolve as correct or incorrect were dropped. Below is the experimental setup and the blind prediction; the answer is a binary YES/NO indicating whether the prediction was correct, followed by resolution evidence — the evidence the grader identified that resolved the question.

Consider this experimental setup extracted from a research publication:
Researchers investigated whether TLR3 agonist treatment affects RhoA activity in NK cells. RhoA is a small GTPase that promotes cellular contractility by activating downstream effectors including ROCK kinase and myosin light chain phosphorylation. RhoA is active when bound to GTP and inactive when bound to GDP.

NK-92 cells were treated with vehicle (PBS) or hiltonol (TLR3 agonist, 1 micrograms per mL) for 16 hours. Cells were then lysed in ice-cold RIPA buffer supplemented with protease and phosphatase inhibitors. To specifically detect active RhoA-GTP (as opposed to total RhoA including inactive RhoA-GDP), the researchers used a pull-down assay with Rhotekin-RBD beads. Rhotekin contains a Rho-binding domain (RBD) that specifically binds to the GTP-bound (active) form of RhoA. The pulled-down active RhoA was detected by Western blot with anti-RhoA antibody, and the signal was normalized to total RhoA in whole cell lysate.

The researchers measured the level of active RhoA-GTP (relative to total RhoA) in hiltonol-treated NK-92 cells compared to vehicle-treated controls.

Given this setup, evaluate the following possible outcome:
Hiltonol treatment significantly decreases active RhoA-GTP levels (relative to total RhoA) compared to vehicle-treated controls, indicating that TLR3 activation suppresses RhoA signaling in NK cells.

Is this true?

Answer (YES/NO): NO